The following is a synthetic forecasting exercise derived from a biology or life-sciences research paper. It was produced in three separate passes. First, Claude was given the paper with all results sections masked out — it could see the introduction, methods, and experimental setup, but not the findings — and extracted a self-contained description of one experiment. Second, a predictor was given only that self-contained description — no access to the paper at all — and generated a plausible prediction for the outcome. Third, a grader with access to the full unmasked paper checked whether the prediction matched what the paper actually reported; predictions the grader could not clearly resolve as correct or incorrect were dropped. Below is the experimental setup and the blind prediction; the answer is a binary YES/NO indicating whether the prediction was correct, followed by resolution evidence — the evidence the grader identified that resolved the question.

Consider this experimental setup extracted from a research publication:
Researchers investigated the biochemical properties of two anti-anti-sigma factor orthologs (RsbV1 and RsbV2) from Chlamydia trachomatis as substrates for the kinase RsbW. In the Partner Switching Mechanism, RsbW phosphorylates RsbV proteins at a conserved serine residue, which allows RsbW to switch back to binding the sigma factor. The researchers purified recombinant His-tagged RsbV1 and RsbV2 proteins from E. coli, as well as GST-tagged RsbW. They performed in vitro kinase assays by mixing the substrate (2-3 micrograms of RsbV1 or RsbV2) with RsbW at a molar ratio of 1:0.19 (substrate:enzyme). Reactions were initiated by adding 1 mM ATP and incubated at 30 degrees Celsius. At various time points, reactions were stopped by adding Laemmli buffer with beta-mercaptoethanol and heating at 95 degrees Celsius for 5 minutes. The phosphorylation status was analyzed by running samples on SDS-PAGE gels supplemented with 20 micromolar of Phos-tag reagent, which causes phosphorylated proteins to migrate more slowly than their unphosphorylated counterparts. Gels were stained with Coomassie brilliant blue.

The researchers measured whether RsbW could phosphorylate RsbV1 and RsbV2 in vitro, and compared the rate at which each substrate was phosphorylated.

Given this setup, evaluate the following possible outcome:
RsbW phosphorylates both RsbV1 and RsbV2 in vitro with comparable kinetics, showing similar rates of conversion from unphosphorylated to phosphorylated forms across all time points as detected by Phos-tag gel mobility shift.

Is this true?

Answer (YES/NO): NO